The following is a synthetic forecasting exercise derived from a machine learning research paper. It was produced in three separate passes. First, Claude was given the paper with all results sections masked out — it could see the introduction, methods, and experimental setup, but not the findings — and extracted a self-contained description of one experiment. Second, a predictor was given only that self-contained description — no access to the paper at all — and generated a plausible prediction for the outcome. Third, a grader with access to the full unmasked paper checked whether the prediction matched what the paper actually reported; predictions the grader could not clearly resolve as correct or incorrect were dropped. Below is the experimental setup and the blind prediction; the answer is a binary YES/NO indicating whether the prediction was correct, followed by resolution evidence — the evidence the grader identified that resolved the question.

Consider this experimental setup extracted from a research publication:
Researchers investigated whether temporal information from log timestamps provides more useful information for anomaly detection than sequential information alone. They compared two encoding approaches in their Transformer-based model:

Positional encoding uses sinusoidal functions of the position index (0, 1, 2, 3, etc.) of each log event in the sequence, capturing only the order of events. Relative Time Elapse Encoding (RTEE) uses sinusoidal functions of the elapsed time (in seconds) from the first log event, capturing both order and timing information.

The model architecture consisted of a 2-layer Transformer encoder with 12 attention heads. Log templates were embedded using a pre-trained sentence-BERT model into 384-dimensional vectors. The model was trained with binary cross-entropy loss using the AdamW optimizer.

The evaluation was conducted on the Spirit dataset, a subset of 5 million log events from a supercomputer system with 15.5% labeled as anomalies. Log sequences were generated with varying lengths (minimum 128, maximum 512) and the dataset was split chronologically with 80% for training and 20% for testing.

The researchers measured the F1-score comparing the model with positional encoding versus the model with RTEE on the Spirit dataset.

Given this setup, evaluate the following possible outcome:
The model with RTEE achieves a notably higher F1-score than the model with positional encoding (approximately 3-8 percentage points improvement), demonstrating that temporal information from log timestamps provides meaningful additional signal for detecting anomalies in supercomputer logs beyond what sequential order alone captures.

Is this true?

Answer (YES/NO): NO